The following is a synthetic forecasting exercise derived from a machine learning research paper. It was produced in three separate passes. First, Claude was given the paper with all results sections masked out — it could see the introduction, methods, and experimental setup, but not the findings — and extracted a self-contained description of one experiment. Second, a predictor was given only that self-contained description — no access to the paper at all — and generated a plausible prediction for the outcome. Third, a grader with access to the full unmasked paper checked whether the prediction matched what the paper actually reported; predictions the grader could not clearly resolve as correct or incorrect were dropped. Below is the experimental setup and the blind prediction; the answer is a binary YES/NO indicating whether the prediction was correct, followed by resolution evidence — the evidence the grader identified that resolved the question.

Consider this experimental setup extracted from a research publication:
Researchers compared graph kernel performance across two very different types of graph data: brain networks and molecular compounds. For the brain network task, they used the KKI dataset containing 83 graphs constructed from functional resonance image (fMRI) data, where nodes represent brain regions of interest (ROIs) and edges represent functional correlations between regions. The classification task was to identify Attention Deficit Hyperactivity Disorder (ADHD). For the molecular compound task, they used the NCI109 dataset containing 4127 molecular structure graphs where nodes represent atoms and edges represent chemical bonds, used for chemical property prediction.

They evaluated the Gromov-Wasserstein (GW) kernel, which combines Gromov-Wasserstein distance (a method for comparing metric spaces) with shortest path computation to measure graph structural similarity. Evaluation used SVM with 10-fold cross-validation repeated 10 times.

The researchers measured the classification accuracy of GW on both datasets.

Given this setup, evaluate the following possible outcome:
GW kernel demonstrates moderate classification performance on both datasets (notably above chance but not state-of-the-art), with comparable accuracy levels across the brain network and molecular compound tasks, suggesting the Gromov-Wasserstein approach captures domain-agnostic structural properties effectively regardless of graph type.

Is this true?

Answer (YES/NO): NO